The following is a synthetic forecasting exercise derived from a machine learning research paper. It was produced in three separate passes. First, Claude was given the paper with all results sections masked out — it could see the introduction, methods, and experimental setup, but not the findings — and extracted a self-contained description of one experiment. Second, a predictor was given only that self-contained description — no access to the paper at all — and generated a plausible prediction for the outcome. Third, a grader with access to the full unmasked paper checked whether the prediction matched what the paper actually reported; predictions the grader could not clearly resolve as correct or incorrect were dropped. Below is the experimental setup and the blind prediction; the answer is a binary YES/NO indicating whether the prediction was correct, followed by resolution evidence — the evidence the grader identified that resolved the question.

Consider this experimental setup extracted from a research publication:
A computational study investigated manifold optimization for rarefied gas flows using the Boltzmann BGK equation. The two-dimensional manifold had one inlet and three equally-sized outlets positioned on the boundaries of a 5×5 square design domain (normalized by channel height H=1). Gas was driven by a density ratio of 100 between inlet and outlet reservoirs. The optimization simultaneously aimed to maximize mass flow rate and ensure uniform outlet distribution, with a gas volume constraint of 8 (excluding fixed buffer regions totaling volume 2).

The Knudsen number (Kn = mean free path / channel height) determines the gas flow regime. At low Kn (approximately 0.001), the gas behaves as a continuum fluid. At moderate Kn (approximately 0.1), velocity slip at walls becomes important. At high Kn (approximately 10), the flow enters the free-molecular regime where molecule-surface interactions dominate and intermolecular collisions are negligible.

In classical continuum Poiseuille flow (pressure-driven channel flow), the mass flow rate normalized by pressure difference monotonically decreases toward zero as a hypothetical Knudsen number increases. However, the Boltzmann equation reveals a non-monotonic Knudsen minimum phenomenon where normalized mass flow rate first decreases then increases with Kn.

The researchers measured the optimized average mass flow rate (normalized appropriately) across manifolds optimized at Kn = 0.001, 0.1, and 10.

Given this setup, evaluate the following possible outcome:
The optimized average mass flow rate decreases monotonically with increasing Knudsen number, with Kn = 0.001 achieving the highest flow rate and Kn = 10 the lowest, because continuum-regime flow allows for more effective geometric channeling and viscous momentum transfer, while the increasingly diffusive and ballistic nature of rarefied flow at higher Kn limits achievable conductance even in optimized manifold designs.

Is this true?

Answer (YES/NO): NO